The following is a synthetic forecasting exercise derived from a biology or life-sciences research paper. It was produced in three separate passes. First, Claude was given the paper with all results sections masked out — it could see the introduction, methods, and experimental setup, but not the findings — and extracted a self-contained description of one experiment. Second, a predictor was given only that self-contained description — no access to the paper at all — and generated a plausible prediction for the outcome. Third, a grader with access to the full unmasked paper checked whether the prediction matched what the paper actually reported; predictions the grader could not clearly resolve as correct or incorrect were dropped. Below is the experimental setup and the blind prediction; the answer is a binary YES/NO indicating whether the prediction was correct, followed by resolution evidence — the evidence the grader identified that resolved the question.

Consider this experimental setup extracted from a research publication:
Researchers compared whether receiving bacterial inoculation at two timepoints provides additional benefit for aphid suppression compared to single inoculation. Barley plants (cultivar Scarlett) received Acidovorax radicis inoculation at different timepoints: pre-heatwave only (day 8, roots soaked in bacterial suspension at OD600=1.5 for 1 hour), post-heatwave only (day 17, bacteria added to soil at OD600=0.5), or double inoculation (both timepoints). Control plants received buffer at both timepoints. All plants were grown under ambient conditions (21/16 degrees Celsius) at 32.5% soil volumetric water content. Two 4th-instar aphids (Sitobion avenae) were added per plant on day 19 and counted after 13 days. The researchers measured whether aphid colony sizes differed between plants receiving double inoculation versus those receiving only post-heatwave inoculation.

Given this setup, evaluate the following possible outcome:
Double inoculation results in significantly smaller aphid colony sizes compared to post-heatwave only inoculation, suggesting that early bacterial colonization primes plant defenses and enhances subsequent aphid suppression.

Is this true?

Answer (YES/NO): NO